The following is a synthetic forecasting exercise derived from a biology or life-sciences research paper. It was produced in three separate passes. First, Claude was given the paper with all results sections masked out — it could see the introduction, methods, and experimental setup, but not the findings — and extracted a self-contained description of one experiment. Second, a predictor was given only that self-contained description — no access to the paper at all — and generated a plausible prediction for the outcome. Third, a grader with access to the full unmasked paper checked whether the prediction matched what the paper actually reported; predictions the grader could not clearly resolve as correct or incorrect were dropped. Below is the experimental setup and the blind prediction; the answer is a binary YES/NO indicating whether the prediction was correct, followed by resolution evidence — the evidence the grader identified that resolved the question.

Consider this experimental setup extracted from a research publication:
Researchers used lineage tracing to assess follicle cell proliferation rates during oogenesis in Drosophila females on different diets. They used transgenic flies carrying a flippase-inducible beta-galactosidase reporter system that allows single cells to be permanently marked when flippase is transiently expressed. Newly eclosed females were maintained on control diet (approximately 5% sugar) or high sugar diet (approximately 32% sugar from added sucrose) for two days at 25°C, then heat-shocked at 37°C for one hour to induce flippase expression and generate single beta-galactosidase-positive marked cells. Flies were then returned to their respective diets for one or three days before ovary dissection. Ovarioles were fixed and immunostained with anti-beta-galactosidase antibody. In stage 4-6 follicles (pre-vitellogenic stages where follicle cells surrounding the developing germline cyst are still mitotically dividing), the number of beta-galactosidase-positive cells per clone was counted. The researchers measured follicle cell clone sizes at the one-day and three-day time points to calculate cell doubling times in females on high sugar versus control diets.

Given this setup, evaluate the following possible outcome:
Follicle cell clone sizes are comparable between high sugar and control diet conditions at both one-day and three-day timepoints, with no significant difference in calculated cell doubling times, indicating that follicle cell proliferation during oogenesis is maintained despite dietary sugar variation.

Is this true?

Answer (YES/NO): YES